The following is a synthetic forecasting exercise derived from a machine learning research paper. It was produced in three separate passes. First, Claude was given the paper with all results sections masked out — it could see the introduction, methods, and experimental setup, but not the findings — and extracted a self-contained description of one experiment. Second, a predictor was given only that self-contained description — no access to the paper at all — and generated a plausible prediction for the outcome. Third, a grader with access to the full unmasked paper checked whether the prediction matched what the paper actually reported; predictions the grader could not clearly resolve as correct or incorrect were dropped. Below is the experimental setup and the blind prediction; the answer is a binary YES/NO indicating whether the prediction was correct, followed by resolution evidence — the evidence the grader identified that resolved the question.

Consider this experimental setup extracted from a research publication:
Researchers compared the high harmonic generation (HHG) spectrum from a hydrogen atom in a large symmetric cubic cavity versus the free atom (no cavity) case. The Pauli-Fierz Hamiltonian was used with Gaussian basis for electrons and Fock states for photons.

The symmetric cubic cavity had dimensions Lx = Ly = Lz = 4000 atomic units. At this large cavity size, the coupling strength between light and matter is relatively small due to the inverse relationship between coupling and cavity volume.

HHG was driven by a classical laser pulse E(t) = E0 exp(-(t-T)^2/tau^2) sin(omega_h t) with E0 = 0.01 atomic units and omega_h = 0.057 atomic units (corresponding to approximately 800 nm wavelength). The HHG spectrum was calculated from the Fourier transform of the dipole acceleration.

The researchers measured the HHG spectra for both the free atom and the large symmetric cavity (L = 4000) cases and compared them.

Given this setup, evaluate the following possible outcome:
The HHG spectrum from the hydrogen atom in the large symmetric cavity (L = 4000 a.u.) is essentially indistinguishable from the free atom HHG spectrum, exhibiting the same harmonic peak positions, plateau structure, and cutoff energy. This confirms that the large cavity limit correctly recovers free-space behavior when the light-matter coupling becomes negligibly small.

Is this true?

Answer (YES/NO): NO